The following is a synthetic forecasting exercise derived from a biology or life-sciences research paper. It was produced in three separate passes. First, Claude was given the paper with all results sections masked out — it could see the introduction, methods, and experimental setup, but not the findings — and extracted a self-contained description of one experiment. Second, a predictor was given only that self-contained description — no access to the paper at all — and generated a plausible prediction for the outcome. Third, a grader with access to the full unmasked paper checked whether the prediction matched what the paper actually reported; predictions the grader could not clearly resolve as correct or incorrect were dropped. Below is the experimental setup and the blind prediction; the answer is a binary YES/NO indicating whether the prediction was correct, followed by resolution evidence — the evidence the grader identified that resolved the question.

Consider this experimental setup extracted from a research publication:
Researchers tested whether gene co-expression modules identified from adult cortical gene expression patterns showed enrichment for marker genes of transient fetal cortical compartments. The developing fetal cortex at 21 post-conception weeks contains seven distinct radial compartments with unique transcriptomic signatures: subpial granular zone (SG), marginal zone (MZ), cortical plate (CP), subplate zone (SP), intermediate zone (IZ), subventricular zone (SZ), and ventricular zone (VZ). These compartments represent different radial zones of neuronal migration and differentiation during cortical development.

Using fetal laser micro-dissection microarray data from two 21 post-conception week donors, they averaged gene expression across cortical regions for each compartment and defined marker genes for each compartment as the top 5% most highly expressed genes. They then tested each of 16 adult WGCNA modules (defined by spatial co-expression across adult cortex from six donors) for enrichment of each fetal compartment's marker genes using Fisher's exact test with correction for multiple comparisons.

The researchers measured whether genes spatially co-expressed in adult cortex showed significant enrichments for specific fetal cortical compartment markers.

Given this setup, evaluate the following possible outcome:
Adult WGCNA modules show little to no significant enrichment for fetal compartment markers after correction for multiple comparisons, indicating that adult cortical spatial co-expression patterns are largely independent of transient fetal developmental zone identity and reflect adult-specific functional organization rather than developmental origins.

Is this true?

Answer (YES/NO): NO